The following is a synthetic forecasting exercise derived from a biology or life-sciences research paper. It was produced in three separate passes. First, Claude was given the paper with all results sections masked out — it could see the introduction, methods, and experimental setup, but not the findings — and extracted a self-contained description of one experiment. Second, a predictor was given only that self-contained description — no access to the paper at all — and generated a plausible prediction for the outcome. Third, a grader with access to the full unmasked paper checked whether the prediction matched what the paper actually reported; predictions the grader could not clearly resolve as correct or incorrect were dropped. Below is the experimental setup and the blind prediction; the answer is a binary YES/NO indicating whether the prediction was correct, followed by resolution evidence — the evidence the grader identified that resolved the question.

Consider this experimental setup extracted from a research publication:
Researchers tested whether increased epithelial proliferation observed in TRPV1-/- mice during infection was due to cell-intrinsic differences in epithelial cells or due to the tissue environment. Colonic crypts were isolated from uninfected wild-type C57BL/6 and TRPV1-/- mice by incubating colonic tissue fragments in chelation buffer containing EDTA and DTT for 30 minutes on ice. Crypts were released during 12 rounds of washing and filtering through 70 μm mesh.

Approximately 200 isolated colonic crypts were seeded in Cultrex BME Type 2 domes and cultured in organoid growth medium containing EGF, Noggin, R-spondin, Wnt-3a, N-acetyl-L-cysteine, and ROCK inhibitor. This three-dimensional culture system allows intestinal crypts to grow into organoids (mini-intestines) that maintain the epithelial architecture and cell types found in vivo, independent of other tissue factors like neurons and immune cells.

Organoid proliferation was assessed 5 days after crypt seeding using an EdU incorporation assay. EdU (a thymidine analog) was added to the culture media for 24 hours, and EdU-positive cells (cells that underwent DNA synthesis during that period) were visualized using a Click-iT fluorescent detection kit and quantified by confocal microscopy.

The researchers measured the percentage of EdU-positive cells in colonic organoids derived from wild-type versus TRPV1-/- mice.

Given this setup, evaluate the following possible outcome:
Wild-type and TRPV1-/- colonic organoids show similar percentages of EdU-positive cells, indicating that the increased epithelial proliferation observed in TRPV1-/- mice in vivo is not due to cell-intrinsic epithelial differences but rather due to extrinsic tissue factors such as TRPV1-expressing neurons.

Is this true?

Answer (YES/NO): YES